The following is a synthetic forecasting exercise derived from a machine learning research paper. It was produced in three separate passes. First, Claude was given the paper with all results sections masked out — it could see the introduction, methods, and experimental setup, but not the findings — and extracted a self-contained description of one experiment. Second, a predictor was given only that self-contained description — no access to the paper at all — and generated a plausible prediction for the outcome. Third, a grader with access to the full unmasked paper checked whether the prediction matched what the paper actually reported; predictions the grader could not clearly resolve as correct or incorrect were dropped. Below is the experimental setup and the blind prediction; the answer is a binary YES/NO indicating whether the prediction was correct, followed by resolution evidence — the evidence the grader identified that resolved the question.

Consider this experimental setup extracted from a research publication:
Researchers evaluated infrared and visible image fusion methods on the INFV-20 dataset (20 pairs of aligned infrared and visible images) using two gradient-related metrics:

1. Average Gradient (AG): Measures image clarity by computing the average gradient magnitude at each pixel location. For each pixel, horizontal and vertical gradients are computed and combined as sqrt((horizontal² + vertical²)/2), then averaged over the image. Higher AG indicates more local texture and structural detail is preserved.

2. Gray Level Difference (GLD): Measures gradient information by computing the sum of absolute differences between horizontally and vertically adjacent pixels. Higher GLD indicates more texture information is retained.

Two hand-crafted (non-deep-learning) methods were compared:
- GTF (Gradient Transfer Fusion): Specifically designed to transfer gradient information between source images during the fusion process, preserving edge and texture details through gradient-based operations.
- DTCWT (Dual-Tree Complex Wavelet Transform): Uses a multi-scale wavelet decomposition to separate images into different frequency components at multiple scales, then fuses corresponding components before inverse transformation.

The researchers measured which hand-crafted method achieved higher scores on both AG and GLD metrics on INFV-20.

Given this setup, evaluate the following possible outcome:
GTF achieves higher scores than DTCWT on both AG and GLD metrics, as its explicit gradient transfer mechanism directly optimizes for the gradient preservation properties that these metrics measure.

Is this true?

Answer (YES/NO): NO